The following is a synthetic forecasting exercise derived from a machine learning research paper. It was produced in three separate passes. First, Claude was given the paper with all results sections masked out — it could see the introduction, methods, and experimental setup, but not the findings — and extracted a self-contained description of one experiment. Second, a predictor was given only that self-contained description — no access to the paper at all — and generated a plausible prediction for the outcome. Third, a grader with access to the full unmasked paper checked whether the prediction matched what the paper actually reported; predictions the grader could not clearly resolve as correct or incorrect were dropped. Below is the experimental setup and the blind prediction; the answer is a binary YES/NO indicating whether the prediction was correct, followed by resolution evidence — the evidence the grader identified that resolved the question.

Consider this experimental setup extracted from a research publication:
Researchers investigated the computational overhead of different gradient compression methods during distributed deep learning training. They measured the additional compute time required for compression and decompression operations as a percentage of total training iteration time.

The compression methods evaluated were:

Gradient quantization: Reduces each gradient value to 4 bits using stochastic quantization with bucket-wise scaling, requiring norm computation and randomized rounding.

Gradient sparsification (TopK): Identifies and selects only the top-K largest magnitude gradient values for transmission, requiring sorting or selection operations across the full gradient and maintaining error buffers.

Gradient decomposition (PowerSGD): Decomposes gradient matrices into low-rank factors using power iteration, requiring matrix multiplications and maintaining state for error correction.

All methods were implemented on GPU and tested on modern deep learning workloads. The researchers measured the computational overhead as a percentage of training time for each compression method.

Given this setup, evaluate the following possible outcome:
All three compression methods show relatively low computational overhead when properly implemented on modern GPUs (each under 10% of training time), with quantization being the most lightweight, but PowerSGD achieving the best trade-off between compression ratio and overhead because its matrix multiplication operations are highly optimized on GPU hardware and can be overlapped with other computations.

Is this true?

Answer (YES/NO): NO